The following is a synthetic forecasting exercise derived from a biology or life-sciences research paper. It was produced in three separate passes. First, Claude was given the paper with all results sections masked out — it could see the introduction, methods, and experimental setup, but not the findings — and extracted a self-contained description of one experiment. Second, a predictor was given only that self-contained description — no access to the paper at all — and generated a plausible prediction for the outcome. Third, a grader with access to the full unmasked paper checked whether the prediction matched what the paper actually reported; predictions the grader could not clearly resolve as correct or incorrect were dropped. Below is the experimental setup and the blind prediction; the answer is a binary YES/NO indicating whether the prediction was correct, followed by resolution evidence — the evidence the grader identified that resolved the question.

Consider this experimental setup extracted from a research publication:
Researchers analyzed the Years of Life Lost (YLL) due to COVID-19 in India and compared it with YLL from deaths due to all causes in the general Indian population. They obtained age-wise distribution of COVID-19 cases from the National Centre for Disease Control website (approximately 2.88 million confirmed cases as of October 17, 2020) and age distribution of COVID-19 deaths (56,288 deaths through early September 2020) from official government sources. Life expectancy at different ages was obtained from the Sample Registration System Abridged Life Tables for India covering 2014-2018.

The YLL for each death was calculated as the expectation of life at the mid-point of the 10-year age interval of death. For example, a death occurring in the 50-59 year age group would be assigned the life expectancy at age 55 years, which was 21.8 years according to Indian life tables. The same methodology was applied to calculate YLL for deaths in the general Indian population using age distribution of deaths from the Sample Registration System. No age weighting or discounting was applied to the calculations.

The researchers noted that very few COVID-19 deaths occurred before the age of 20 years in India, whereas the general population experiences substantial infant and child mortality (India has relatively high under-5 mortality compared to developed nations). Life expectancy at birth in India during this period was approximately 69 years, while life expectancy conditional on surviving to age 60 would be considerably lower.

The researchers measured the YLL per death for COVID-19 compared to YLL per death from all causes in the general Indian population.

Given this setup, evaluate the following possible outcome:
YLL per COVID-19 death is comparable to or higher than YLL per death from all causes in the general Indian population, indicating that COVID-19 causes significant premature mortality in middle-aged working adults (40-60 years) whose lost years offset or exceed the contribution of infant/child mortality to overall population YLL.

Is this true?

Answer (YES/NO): NO